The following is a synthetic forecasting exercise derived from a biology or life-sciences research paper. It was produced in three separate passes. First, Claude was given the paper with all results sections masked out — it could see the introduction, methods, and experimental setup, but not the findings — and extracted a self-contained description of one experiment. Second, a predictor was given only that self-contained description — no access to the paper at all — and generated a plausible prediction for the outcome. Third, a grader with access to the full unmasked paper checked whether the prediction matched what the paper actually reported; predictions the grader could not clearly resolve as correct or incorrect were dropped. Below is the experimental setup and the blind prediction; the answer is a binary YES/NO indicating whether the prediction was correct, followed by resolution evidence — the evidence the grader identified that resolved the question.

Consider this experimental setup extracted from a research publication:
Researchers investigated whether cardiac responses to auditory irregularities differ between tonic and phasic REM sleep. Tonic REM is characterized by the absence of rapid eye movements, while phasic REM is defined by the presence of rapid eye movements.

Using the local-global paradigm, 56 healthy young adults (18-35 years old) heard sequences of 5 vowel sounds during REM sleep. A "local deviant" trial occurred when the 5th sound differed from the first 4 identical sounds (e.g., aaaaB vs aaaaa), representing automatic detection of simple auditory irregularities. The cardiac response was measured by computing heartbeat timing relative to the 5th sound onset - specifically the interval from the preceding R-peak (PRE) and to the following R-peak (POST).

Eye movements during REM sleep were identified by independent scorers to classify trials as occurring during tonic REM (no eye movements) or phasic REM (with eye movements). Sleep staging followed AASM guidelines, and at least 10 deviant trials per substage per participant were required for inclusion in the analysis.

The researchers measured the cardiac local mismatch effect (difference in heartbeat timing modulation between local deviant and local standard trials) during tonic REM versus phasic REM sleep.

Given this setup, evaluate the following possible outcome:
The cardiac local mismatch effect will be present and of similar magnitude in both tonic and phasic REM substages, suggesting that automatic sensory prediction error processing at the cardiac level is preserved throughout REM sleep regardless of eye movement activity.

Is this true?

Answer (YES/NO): NO